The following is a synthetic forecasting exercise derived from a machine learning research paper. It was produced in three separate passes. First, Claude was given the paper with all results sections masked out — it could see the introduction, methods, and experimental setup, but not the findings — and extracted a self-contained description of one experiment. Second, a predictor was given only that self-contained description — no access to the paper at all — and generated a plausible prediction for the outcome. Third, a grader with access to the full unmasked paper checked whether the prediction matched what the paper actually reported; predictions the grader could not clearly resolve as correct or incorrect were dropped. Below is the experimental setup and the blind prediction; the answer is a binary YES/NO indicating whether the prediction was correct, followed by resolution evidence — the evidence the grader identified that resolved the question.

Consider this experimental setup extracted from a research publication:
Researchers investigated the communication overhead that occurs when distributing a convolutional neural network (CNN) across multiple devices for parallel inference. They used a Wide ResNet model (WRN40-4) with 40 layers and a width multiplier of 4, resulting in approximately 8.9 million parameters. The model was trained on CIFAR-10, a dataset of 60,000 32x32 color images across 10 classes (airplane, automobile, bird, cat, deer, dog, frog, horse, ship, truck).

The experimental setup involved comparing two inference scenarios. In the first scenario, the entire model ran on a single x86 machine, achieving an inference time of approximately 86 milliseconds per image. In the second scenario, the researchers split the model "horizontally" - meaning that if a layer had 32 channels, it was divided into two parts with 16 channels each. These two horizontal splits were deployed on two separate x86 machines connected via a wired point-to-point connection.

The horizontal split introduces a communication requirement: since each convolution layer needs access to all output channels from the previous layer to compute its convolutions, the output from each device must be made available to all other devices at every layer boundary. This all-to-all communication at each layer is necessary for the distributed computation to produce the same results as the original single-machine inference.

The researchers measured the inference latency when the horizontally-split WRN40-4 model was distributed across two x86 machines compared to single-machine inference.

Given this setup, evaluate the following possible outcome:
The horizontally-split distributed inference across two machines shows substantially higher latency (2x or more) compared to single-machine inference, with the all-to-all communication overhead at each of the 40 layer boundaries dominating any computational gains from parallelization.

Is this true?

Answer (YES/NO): YES